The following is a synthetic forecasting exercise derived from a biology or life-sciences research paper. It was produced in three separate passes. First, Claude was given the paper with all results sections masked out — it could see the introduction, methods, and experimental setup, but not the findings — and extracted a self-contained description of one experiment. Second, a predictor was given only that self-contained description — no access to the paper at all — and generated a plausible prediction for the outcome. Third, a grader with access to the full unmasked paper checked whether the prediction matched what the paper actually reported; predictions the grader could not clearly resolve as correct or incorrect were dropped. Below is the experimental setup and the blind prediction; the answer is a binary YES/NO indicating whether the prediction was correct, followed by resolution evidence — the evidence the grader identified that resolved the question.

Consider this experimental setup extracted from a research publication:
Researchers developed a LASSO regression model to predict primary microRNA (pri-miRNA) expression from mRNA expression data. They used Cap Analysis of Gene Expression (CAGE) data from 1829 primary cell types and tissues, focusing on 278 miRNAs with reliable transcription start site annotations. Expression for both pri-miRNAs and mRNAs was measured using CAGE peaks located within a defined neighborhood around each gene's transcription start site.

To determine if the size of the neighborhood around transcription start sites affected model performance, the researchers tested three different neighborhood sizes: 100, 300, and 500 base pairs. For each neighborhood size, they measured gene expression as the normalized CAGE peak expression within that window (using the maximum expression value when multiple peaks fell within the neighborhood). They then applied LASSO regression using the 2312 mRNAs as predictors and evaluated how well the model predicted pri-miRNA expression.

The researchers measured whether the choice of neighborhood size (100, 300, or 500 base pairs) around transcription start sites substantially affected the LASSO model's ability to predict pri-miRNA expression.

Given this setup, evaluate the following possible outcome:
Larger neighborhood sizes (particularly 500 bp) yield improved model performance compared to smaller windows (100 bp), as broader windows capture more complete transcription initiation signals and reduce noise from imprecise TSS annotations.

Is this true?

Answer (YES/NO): NO